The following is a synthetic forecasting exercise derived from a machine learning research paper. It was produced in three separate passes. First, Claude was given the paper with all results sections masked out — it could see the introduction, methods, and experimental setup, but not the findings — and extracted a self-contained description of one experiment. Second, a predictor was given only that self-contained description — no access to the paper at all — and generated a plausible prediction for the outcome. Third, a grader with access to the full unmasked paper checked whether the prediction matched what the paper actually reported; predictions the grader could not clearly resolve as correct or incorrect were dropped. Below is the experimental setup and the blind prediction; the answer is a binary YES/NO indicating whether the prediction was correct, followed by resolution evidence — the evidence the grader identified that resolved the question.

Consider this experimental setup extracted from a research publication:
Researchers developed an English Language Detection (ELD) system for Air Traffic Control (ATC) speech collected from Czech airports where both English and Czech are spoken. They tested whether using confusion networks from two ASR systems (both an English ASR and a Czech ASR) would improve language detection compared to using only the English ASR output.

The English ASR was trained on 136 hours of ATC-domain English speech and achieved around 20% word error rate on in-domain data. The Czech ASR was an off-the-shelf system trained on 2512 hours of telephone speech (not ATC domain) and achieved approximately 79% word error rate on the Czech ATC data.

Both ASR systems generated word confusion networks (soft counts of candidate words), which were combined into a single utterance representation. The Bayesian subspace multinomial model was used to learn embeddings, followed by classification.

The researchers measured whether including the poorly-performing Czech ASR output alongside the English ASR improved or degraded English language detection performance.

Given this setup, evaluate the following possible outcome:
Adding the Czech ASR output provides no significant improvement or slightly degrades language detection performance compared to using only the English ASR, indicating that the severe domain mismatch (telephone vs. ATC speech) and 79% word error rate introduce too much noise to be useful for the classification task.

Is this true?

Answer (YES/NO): NO